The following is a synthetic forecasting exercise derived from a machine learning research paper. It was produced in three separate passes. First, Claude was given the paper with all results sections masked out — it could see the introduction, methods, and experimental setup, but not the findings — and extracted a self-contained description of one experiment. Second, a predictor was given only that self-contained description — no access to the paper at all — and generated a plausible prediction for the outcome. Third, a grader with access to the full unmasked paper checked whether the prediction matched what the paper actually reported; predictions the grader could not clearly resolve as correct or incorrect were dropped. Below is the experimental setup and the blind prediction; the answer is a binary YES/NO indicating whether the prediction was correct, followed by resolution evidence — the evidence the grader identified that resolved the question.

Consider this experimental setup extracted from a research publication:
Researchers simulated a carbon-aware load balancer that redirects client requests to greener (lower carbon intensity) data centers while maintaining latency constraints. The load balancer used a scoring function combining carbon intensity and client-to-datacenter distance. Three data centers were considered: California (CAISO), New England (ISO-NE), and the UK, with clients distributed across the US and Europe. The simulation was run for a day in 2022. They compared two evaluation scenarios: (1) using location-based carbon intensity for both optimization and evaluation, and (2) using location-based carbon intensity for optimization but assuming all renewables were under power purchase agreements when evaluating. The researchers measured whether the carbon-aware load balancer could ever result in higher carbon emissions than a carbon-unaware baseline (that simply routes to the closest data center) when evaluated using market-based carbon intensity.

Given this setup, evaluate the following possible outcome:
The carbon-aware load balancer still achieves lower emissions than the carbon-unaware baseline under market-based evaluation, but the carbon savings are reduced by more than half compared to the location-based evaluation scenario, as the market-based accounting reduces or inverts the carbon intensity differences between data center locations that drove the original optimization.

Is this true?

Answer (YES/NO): NO